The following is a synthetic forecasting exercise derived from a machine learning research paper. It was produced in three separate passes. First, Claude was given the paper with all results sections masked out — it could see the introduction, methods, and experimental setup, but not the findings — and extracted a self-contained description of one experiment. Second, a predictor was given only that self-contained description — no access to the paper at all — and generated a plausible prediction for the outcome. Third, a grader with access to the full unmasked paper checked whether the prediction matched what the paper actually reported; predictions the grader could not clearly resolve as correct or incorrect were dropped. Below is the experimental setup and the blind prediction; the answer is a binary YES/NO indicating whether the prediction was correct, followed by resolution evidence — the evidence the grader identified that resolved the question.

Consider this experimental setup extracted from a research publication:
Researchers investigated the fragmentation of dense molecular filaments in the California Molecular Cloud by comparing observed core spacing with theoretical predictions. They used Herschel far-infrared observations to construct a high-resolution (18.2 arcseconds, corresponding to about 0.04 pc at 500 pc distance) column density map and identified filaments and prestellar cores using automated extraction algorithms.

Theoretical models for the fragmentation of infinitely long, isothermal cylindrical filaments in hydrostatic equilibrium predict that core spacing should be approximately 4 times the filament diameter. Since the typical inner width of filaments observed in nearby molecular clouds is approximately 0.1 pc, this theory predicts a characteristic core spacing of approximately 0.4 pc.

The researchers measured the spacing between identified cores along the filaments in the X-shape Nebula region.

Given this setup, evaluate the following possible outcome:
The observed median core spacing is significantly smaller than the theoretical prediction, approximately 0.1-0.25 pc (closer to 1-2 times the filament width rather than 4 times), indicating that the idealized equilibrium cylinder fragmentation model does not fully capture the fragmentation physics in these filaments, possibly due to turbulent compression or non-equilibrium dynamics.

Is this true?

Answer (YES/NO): YES